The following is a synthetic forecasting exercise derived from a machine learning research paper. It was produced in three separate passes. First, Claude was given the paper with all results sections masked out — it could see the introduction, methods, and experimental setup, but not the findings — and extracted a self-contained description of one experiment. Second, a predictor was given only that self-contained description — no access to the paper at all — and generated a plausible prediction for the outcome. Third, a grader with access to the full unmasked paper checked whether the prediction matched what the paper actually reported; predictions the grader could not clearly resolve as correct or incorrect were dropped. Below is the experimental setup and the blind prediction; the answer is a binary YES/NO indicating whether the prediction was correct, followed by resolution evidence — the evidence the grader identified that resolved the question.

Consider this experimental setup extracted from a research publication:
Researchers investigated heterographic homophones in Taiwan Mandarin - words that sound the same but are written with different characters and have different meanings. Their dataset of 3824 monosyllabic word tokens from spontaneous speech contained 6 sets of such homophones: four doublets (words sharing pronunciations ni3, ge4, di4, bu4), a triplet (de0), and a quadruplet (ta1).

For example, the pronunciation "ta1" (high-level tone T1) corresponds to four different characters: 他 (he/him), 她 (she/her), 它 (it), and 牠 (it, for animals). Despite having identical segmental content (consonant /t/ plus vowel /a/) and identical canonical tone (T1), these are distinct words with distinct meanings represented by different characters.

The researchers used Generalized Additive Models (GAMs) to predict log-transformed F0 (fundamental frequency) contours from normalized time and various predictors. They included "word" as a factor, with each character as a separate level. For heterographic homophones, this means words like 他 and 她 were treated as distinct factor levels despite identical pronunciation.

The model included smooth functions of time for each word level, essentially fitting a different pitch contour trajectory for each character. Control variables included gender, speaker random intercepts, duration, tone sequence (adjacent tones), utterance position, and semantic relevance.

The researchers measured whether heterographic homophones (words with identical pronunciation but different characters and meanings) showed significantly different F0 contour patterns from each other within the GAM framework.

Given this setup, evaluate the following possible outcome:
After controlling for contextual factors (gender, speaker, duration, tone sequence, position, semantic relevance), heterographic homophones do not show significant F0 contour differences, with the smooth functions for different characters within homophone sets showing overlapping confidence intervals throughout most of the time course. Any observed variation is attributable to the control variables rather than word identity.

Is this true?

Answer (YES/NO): NO